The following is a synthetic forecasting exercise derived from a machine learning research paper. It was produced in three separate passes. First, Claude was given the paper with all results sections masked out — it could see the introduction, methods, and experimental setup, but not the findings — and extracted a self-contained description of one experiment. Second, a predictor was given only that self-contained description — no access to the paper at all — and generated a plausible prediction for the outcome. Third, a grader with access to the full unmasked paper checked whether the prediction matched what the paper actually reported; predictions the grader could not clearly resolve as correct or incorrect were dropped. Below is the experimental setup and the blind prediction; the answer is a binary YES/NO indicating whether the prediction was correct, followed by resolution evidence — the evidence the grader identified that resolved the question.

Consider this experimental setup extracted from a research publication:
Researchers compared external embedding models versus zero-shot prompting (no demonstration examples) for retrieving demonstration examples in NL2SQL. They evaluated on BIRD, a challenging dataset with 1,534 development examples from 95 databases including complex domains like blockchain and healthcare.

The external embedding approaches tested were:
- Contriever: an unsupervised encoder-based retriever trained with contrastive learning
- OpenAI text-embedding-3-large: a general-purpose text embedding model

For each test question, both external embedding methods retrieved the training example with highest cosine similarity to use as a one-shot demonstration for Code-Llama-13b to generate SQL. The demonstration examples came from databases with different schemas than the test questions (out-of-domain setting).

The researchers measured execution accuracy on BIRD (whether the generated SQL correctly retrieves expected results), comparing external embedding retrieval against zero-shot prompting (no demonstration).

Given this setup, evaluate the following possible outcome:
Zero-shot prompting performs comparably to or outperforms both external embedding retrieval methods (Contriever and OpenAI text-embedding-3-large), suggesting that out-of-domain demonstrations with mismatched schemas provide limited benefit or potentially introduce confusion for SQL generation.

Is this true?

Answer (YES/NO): YES